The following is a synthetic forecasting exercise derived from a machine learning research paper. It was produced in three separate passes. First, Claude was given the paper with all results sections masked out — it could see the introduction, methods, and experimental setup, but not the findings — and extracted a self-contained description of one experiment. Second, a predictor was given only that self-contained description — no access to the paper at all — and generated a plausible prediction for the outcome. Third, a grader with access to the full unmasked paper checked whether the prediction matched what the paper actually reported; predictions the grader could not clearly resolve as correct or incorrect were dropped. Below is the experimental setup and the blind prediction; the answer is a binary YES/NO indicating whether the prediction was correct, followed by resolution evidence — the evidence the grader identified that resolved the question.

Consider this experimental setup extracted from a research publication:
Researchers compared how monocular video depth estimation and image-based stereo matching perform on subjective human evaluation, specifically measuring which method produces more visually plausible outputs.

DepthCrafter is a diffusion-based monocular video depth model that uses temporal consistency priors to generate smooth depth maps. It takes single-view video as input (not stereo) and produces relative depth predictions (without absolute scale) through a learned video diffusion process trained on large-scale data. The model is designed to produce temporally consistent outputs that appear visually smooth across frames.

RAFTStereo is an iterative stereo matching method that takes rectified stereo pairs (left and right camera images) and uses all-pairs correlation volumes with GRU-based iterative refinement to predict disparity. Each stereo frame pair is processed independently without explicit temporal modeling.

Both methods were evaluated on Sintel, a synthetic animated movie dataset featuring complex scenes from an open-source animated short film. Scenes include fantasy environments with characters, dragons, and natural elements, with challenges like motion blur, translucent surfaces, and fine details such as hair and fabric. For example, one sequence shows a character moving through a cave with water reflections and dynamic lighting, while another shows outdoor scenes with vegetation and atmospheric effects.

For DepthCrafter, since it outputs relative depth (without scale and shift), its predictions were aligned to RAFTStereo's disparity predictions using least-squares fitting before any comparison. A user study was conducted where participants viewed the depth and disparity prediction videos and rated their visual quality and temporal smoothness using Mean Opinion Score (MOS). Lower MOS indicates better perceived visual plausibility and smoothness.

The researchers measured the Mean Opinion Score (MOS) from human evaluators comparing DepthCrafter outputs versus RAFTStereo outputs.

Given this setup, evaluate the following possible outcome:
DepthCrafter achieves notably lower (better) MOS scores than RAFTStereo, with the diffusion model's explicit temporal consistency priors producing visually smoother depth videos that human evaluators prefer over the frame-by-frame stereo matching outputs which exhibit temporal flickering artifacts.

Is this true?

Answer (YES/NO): YES